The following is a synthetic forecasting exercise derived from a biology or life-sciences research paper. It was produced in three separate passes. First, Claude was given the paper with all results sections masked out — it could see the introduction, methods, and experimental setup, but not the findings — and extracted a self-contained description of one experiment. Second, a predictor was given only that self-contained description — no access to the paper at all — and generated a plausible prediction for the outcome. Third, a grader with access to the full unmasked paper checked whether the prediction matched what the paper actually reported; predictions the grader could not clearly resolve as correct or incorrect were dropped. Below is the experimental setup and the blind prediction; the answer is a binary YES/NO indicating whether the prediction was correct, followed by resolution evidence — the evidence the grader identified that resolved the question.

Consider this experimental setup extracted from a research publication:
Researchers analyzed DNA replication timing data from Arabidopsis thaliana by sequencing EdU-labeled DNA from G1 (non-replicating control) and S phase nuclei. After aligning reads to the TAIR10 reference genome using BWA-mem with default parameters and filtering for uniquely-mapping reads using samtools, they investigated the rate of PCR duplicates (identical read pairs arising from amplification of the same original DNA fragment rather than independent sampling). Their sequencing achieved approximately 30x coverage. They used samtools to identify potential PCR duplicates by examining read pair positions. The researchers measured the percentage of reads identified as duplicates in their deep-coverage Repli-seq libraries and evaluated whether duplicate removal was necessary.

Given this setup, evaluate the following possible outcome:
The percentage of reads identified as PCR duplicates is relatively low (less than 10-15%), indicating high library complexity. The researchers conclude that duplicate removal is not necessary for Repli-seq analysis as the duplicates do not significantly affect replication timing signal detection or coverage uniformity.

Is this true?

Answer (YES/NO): YES